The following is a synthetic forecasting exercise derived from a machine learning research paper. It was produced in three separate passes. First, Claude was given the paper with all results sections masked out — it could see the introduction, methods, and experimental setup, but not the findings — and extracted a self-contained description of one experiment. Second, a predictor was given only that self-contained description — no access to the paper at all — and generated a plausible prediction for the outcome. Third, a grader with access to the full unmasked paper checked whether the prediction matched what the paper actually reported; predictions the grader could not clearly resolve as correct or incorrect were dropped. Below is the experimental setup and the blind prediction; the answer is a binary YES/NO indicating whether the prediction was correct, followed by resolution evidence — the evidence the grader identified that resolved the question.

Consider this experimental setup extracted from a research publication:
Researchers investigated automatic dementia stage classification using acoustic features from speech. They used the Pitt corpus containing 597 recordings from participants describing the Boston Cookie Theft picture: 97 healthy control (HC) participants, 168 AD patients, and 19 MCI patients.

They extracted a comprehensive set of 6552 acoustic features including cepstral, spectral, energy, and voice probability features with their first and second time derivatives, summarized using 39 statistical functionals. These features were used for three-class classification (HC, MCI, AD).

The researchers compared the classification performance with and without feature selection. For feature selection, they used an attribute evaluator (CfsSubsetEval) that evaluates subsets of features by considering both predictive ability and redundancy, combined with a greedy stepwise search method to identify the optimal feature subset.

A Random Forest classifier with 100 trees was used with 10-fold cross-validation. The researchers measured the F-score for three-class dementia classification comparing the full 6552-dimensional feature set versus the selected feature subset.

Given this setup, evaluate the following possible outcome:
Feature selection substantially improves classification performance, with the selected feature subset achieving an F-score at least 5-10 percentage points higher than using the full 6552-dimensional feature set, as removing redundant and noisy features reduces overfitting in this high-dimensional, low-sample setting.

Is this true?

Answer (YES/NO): YES